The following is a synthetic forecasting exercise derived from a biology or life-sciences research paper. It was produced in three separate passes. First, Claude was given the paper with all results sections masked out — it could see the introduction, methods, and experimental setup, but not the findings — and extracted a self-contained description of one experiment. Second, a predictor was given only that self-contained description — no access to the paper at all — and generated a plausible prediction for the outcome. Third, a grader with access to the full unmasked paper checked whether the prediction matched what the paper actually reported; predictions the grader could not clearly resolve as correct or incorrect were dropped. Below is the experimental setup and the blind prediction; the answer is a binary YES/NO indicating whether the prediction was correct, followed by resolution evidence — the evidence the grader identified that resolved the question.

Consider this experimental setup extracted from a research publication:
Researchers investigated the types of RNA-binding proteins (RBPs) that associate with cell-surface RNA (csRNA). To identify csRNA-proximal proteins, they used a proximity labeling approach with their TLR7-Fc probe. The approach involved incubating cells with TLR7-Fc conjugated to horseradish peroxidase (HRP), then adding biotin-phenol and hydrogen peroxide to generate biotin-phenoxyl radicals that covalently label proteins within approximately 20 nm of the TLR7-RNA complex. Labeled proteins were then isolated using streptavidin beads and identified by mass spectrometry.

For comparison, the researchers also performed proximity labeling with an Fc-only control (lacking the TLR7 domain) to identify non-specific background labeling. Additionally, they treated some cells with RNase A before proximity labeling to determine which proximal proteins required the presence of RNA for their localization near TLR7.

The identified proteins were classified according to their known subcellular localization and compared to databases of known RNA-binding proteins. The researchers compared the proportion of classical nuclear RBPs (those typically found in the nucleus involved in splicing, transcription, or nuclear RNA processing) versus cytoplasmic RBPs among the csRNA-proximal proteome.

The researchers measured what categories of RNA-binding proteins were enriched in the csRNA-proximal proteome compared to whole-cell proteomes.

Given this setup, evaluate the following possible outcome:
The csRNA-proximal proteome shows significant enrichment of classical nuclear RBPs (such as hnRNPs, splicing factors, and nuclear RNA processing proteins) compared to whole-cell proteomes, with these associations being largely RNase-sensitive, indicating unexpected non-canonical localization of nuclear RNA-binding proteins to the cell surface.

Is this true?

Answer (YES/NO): NO